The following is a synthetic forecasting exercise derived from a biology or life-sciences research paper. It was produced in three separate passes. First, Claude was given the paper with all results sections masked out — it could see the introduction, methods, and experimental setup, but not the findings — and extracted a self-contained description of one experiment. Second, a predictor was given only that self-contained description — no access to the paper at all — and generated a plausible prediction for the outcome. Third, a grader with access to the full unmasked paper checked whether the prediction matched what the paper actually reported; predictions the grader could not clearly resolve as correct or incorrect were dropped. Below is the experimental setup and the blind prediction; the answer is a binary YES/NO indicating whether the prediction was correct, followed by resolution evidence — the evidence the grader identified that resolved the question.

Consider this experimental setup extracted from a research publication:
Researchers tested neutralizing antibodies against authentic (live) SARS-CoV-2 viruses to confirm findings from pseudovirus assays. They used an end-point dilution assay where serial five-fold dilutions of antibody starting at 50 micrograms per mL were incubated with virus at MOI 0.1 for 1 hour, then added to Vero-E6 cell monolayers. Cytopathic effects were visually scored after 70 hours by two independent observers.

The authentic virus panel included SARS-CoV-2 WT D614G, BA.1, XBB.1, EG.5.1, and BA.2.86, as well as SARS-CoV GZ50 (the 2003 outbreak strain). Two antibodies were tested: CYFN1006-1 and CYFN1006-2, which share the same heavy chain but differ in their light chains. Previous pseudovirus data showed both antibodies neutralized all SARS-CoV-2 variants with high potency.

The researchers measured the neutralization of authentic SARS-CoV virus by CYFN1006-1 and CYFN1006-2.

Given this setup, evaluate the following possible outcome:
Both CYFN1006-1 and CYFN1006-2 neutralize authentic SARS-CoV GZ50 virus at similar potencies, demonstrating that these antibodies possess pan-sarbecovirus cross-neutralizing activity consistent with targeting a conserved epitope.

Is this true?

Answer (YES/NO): NO